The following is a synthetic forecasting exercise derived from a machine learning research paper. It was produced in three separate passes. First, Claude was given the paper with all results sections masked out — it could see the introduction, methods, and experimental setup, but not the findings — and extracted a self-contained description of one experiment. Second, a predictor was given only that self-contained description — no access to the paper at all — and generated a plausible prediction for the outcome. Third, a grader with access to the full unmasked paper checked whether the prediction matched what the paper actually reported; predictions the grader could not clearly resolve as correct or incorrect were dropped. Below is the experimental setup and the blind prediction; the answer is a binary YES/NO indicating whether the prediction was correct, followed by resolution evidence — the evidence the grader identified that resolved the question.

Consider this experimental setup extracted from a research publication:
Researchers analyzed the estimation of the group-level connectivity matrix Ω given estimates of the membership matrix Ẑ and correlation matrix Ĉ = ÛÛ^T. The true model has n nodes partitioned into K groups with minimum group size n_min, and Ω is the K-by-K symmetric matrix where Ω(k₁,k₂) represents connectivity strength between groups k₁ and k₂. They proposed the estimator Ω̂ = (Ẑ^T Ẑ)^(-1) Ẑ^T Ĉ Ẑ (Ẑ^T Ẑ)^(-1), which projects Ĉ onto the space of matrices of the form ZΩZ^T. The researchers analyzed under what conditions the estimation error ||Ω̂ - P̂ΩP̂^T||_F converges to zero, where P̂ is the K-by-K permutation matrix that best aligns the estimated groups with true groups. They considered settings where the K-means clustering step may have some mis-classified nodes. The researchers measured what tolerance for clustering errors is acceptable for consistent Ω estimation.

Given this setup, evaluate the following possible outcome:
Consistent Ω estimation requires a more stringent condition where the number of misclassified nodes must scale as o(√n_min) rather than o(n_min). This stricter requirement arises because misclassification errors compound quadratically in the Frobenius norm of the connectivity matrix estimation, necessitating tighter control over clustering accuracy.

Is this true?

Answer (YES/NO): NO